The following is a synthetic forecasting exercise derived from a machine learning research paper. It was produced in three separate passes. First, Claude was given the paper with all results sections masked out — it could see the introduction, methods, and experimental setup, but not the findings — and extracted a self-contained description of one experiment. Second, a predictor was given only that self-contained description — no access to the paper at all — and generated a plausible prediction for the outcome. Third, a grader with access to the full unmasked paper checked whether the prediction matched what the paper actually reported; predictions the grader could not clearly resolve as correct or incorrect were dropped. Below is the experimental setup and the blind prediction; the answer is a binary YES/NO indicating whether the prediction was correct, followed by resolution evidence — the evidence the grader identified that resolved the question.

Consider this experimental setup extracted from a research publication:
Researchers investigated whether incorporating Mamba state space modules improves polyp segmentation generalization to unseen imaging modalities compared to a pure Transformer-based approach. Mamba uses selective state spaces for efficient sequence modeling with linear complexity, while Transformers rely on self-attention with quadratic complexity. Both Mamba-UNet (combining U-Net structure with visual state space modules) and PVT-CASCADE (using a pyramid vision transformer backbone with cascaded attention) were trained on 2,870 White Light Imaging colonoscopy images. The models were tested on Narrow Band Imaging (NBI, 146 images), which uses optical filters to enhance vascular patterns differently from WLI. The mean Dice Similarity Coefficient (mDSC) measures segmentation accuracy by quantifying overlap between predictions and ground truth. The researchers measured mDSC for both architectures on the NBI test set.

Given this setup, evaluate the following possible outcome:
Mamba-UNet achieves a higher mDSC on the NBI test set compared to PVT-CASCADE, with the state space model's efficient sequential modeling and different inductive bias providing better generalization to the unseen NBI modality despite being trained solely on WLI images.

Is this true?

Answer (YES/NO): NO